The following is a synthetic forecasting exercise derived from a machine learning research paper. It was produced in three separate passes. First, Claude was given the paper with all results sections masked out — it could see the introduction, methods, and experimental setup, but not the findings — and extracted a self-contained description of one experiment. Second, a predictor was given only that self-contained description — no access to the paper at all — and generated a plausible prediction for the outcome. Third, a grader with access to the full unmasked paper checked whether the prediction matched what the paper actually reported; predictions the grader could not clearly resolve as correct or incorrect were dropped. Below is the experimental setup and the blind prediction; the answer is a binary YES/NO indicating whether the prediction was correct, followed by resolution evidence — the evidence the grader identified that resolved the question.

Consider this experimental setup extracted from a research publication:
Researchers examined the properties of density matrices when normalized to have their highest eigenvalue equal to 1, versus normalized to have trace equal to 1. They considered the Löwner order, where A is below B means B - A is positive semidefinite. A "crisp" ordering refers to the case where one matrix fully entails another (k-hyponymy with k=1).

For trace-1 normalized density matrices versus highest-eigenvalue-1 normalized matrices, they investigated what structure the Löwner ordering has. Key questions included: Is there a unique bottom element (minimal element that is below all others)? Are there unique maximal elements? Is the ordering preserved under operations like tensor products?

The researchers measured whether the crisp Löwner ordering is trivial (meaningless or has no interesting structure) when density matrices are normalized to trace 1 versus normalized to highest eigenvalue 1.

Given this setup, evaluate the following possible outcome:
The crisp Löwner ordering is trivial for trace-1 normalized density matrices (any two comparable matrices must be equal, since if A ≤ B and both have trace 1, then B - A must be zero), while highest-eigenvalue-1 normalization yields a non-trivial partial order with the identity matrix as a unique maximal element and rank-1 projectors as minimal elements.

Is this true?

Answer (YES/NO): NO